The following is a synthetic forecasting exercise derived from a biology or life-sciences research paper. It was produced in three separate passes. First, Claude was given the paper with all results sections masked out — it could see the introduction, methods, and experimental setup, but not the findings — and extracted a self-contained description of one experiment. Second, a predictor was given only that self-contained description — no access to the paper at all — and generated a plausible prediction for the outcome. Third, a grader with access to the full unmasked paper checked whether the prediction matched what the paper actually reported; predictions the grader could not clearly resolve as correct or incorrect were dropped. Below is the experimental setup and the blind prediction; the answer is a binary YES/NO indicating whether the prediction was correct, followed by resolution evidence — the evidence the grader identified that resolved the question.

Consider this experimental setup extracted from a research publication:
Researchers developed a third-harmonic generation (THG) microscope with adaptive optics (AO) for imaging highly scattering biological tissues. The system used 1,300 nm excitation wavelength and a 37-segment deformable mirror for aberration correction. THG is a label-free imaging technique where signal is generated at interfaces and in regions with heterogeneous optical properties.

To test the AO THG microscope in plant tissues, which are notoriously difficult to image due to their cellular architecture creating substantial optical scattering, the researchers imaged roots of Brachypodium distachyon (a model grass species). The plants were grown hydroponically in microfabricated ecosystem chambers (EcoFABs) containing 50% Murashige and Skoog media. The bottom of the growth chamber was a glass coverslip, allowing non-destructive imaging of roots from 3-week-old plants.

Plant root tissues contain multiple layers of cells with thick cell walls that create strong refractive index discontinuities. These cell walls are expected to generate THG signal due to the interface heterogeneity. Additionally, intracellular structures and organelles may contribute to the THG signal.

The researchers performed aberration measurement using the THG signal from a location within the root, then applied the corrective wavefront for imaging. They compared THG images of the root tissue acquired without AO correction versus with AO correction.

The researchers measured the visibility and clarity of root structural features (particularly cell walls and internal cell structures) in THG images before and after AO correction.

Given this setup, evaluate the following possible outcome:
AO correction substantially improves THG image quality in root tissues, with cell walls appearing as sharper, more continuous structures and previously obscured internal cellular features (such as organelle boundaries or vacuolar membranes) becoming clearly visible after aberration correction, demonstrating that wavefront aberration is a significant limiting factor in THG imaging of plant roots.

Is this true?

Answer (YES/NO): NO